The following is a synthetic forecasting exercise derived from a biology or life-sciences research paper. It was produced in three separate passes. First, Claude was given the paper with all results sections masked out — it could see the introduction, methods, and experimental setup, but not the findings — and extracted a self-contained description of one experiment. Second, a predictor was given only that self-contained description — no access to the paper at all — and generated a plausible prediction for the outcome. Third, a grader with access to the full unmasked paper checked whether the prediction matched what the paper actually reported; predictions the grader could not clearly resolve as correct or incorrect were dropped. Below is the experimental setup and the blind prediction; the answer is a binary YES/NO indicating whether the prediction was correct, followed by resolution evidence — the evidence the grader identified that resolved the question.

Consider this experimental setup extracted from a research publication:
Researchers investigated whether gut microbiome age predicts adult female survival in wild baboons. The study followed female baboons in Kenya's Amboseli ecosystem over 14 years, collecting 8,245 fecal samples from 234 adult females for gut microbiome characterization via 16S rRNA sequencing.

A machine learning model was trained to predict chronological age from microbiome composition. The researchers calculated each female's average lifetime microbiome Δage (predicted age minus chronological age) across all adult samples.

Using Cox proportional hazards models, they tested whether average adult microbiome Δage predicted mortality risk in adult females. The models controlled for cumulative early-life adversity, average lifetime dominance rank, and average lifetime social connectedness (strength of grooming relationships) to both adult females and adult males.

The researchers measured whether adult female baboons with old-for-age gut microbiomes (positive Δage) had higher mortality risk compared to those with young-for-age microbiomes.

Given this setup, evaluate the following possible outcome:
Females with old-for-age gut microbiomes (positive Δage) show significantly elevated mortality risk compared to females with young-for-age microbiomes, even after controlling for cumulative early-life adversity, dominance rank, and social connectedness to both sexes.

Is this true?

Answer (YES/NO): NO